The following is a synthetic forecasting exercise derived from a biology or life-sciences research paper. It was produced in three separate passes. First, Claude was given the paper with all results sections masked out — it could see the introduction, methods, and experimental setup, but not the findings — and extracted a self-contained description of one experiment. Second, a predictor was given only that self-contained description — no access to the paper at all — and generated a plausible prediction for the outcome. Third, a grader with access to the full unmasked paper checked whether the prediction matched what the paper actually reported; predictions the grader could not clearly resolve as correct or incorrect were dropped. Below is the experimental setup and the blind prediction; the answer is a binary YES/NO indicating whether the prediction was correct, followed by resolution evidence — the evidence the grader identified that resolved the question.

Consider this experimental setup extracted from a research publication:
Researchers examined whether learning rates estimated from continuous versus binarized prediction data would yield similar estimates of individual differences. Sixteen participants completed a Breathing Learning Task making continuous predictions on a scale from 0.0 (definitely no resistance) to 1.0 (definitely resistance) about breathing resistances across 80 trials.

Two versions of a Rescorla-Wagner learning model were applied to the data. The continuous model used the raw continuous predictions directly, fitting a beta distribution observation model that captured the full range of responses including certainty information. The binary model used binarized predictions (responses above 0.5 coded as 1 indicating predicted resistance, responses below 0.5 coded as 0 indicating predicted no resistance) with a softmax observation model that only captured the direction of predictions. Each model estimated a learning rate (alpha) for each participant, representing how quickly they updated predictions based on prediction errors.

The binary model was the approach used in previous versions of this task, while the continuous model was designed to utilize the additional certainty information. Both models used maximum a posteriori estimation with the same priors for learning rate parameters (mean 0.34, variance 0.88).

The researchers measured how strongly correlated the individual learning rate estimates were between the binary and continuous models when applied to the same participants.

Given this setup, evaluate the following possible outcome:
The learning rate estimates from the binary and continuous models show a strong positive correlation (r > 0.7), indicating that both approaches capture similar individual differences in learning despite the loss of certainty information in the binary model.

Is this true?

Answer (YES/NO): NO